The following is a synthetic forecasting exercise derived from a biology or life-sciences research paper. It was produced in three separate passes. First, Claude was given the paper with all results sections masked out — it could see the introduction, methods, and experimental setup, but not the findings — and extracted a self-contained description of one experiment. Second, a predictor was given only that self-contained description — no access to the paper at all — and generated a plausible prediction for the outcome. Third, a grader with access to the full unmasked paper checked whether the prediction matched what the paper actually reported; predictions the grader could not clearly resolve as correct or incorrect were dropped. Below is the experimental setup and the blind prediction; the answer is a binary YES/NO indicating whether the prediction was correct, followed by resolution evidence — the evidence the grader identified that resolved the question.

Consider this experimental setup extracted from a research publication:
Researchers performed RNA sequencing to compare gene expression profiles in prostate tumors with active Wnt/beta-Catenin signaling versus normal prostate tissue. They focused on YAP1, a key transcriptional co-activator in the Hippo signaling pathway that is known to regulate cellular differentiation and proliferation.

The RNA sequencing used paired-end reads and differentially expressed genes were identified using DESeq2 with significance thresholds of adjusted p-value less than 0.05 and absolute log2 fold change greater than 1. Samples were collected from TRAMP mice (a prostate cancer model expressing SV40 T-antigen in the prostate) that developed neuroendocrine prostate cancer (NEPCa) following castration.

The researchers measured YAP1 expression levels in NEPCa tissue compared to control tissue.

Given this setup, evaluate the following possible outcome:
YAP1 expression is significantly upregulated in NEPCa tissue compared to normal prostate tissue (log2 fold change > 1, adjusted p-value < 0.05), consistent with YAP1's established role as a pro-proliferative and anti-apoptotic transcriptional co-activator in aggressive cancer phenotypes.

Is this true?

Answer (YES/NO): NO